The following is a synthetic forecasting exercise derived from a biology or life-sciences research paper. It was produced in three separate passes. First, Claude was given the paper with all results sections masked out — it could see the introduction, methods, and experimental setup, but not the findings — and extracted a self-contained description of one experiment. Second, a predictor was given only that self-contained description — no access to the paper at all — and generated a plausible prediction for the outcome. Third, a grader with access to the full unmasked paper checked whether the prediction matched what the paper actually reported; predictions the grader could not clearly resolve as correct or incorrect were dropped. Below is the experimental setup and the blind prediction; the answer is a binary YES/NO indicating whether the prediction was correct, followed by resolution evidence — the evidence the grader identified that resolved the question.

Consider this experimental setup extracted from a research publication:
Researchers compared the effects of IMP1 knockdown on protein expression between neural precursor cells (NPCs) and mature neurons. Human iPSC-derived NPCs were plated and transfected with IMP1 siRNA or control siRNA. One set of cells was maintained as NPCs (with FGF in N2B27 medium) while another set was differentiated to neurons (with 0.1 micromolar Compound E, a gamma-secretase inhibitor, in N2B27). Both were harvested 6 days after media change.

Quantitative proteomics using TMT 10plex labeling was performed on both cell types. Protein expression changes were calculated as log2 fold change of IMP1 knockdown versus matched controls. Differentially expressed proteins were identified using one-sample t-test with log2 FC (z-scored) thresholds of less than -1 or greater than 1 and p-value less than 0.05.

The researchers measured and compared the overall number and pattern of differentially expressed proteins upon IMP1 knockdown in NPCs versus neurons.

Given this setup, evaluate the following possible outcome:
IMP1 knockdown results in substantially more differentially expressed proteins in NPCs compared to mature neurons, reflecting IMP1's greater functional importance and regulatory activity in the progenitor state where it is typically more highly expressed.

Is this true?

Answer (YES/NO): NO